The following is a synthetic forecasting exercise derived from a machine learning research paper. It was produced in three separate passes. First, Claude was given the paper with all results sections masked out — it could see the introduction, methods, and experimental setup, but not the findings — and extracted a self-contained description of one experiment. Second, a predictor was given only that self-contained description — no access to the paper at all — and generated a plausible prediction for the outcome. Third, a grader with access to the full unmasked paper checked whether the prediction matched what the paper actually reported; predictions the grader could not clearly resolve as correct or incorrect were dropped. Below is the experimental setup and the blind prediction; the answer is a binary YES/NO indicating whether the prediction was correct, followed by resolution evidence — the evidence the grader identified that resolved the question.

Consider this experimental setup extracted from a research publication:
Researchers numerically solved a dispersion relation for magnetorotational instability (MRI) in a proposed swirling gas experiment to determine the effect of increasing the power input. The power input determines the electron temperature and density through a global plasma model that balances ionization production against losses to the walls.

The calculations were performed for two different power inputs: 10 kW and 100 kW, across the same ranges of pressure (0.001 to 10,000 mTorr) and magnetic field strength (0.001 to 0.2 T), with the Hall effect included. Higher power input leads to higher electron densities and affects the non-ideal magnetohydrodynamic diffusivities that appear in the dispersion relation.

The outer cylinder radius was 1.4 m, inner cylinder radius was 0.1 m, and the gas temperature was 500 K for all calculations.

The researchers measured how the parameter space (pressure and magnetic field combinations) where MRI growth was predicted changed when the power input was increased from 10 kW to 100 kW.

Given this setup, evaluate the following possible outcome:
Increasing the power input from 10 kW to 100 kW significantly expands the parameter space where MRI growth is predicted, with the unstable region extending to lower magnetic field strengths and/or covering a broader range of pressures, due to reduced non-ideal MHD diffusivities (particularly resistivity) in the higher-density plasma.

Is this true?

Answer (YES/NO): YES